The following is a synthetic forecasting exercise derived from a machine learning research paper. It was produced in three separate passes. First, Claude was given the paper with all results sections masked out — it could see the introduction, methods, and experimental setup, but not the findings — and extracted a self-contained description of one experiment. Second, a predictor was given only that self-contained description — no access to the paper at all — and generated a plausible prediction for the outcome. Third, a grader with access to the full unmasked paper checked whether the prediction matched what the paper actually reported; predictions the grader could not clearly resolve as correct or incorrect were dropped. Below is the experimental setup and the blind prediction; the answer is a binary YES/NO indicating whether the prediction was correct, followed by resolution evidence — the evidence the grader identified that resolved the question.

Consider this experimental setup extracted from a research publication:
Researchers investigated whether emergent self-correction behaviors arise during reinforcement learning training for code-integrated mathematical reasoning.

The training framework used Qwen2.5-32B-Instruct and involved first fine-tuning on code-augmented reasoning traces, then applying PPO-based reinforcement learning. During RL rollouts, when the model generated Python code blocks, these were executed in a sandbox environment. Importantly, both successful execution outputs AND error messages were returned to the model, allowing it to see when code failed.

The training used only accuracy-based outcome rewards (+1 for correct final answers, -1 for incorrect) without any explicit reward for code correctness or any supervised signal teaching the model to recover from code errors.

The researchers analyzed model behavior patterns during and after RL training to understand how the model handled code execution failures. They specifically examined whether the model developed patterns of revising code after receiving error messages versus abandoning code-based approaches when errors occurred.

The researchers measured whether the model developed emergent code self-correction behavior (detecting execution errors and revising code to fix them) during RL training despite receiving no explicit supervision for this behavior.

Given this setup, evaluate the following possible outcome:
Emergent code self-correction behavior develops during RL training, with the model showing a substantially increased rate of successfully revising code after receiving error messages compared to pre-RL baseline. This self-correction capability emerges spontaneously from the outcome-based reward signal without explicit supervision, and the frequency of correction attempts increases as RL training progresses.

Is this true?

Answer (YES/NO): NO